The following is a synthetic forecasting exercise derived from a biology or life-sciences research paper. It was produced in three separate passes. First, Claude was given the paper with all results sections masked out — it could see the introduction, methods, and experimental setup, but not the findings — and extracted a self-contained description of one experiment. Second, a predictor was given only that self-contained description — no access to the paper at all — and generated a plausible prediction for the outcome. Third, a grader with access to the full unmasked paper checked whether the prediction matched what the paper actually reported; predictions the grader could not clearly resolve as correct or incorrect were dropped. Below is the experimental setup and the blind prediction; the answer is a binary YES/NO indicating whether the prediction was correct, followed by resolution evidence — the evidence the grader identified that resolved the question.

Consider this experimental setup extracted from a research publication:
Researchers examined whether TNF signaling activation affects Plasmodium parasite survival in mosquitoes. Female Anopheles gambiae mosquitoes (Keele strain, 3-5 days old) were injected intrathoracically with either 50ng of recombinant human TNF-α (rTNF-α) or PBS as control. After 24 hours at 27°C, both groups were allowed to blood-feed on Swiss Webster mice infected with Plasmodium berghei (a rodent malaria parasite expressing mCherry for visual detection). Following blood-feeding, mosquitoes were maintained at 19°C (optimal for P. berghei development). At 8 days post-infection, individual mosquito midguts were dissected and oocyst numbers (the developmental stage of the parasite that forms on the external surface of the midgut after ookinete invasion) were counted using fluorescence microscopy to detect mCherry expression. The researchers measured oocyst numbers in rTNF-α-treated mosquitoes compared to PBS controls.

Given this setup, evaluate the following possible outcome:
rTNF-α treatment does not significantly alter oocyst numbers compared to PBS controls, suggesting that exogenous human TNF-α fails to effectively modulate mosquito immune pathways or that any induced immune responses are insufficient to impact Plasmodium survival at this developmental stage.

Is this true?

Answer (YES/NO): NO